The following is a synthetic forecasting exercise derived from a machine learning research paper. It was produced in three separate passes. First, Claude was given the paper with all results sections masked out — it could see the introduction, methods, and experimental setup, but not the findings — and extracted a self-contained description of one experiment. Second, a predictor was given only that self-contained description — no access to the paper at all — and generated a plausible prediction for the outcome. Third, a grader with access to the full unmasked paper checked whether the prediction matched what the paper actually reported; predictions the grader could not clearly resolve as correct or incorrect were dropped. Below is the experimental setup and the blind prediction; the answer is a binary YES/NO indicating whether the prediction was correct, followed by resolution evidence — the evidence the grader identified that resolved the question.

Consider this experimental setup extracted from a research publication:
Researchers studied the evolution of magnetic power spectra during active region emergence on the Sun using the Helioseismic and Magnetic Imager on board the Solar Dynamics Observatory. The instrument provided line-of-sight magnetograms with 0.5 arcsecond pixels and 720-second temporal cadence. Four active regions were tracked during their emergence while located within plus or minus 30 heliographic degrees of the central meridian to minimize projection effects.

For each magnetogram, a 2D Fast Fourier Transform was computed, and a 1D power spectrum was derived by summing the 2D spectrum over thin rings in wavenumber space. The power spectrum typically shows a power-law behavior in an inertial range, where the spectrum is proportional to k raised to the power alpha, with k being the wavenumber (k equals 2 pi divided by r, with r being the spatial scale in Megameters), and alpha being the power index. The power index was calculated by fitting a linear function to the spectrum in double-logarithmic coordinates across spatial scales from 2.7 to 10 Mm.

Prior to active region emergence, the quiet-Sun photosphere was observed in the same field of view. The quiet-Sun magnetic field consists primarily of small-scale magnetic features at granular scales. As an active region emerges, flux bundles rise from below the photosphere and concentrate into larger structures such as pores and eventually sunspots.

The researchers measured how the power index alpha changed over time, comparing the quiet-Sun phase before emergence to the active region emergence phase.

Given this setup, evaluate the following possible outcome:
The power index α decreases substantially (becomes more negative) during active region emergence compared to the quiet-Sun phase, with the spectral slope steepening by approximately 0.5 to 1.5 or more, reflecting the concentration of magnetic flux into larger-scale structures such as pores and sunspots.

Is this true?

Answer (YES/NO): YES